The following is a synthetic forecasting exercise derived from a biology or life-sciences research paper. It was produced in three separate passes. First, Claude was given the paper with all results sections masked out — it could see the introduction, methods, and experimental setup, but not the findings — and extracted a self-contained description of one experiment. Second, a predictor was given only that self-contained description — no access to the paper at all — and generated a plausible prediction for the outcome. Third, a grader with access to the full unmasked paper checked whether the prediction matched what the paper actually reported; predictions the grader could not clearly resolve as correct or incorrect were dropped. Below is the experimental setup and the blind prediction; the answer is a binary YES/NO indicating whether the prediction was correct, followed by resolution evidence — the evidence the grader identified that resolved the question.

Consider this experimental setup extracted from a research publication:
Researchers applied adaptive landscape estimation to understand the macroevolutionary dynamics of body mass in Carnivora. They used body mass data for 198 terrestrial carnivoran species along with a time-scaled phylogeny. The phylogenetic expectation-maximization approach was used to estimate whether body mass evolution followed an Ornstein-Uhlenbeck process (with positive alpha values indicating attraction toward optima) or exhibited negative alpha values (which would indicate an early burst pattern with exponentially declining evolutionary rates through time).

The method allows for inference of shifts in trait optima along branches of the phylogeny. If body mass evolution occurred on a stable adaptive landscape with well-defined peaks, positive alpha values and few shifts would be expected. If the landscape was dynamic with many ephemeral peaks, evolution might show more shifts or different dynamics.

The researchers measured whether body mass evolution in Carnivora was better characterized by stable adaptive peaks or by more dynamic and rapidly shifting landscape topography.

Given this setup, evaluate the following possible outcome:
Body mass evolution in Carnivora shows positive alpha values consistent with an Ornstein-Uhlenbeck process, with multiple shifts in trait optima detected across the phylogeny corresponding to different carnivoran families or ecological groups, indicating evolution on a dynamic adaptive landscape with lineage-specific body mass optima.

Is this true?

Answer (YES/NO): NO